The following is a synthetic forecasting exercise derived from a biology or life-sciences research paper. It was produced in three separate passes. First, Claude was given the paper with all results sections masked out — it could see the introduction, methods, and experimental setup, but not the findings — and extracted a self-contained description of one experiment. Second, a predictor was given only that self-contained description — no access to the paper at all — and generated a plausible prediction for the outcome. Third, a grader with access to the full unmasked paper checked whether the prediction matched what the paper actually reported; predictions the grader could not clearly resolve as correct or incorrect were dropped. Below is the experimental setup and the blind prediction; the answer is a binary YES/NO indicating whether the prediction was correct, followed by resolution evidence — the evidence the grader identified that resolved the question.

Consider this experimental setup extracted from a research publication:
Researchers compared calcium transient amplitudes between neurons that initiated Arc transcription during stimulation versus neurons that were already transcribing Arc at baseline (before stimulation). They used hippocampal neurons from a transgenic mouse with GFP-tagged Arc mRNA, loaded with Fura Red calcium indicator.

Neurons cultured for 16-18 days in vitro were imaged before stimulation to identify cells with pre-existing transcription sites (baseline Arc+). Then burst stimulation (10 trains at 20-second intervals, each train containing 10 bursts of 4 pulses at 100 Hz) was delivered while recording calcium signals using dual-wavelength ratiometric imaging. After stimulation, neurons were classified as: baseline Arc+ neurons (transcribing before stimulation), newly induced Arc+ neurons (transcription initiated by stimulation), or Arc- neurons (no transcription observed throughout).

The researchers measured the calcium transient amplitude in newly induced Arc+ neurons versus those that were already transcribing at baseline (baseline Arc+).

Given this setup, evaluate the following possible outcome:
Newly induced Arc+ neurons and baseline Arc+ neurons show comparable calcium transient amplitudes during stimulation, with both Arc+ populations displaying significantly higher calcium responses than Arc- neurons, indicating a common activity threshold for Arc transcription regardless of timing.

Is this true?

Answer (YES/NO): NO